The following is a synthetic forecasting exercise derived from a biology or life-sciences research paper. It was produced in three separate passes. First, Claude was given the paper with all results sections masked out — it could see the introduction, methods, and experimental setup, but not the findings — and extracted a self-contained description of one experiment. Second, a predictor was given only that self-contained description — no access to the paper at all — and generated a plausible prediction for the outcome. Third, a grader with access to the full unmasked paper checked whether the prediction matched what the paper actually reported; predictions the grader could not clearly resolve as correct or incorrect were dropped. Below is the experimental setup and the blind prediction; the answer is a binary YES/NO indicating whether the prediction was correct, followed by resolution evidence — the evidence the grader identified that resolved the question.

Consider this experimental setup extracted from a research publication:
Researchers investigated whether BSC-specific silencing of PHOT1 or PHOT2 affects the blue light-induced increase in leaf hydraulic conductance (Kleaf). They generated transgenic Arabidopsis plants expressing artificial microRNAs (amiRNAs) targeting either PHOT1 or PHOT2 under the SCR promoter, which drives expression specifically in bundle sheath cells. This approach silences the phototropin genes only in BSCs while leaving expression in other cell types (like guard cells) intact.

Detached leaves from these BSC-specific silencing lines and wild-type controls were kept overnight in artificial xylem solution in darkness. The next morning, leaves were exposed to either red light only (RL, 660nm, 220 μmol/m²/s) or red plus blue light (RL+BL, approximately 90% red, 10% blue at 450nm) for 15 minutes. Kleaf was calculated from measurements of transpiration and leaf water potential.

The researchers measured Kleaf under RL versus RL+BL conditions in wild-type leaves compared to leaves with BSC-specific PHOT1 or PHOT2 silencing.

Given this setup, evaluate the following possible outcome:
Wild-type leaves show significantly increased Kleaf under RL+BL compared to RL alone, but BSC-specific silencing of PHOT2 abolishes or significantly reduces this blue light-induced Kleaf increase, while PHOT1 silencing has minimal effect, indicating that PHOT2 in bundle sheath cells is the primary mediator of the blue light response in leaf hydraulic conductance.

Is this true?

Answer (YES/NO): NO